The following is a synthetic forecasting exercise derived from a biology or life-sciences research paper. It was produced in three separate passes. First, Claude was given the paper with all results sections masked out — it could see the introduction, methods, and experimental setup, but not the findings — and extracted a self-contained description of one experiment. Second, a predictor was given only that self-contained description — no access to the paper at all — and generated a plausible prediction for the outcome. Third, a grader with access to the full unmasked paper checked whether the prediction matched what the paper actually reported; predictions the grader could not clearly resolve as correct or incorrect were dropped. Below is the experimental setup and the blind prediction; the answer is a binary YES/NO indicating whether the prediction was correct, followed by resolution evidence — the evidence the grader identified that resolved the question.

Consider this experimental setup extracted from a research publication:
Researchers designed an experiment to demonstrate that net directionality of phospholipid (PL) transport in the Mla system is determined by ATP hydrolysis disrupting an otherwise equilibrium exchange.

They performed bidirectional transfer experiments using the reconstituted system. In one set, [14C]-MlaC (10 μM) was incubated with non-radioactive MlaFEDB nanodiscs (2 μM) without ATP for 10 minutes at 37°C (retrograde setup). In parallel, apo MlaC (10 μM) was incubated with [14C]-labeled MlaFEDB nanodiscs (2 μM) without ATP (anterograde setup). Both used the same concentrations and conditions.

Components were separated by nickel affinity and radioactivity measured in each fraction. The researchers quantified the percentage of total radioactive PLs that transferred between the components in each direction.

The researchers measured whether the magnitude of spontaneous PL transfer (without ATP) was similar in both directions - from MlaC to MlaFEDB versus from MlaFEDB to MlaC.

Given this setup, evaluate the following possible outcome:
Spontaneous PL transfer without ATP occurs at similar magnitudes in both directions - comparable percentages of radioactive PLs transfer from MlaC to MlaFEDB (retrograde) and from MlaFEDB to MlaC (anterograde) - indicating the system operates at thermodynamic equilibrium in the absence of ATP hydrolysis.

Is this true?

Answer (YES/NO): YES